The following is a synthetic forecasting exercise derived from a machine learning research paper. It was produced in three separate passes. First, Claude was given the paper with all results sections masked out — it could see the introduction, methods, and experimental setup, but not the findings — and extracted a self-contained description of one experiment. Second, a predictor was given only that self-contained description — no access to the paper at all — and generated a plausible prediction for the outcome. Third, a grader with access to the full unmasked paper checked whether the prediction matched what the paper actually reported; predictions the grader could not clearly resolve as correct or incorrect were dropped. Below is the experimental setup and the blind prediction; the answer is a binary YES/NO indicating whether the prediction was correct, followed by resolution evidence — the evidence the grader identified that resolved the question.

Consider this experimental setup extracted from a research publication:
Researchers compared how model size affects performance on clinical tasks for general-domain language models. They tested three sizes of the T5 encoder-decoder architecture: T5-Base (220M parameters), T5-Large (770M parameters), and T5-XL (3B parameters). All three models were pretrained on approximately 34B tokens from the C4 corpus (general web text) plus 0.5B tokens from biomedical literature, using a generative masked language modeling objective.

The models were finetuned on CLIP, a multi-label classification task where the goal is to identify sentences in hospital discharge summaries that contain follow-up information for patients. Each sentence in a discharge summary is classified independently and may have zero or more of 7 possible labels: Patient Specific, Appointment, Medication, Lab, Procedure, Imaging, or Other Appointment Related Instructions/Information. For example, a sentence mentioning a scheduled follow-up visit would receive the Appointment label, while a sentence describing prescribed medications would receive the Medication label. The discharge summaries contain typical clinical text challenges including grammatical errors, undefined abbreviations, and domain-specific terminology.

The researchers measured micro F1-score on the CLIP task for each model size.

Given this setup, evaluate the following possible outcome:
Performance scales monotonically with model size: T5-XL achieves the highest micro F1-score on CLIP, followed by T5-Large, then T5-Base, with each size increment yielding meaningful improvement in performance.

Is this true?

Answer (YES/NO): NO